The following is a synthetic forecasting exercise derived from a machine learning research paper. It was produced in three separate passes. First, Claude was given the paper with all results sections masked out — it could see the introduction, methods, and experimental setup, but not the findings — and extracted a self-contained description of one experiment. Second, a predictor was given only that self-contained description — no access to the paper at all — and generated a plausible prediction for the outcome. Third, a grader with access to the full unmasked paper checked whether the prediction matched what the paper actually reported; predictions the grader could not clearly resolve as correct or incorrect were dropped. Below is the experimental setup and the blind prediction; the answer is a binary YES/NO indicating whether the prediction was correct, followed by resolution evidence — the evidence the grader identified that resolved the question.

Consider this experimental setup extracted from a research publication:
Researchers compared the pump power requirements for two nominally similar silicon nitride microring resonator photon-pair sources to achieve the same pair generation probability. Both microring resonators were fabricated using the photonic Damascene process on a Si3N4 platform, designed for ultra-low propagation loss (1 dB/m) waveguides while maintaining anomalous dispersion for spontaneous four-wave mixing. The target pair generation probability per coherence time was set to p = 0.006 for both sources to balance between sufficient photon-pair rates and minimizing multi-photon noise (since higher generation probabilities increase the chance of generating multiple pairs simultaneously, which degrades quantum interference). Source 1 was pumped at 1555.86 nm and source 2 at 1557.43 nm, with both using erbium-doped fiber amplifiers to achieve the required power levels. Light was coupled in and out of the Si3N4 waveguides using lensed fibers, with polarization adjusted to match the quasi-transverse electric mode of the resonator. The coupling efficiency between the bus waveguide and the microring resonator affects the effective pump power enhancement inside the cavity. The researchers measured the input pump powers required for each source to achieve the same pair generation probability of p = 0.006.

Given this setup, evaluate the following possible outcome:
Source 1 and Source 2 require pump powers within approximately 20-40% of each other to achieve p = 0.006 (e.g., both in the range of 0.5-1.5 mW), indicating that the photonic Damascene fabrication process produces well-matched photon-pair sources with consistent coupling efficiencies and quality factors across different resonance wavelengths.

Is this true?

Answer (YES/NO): NO